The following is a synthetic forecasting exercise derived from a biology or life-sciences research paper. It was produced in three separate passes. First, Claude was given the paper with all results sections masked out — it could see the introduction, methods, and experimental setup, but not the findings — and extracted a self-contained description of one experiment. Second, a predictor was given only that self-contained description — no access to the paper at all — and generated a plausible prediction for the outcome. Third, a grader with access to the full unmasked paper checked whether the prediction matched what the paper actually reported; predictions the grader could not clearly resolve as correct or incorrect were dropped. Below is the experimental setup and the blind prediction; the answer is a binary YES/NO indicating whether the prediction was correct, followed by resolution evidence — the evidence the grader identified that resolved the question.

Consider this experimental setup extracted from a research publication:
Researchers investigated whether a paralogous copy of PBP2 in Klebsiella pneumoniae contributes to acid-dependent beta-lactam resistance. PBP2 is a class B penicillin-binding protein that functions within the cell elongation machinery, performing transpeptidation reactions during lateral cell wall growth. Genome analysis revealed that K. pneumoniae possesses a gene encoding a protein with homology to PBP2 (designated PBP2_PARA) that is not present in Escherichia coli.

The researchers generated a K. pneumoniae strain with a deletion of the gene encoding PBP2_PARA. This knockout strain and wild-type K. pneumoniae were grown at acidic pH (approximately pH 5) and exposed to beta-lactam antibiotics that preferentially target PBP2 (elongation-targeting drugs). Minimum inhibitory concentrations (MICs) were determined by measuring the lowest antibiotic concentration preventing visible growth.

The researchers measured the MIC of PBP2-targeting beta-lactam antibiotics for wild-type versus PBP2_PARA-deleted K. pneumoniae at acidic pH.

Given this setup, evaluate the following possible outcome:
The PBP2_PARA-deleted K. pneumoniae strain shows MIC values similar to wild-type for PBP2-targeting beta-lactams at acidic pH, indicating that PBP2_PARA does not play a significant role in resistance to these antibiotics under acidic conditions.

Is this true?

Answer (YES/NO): YES